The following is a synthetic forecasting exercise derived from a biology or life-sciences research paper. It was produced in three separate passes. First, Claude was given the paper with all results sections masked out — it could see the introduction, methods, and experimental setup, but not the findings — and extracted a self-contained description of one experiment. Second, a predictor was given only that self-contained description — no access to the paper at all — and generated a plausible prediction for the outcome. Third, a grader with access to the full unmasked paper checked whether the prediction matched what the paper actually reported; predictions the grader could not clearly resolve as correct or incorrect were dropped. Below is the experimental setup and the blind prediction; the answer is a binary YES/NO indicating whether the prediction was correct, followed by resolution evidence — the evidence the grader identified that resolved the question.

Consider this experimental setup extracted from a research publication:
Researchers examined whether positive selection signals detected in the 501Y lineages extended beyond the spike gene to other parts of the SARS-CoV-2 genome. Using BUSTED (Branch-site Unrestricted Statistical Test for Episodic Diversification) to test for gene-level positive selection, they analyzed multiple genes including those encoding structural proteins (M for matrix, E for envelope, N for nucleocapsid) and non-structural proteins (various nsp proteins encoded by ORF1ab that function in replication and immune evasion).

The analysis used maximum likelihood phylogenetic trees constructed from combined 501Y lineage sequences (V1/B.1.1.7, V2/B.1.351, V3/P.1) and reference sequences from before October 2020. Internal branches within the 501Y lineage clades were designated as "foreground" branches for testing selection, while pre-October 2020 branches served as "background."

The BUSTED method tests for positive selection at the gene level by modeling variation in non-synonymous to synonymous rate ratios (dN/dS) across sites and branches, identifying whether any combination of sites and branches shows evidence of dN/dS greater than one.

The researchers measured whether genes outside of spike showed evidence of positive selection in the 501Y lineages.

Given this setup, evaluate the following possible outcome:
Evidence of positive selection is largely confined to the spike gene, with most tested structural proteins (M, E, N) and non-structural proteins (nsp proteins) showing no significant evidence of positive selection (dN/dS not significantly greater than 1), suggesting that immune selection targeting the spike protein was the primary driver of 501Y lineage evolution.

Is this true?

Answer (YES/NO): NO